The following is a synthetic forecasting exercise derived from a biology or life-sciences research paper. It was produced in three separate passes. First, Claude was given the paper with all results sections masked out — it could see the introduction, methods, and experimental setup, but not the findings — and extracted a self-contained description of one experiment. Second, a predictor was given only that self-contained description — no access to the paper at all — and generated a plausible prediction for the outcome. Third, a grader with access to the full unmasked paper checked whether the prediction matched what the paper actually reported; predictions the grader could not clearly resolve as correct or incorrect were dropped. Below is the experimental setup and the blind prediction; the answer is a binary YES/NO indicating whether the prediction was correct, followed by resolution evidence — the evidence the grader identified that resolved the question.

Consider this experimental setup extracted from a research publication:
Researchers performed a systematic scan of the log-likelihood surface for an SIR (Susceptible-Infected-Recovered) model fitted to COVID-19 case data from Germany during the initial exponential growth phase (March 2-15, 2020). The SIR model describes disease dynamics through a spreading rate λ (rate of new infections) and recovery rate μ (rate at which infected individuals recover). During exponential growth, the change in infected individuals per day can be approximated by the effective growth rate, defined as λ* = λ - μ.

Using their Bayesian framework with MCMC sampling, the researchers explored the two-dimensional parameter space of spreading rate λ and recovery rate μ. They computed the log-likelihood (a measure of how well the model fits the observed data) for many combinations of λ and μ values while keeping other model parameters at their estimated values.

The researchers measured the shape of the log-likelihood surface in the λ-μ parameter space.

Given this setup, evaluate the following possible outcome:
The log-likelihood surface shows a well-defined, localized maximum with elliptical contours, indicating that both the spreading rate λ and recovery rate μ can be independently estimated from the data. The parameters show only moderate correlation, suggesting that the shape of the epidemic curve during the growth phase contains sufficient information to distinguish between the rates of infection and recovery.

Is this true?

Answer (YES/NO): NO